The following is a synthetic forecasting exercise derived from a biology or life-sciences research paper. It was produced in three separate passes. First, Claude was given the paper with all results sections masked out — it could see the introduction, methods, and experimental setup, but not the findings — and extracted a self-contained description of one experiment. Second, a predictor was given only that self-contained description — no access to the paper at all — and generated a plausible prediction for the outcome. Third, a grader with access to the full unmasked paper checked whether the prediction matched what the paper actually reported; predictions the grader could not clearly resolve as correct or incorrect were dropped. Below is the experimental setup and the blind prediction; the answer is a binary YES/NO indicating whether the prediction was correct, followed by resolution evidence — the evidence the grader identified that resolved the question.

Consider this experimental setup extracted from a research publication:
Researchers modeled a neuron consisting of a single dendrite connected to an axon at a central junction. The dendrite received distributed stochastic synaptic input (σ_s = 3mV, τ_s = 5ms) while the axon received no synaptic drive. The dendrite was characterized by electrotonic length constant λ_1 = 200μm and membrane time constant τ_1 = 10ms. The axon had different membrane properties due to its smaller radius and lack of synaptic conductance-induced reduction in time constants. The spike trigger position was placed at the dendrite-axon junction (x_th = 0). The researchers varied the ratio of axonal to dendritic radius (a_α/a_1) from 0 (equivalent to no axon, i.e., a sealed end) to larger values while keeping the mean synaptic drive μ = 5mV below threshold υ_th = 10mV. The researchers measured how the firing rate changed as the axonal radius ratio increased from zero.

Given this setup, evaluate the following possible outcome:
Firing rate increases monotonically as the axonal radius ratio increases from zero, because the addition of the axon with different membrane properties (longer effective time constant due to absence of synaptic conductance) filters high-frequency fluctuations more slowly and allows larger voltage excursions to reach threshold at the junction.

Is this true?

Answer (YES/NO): NO